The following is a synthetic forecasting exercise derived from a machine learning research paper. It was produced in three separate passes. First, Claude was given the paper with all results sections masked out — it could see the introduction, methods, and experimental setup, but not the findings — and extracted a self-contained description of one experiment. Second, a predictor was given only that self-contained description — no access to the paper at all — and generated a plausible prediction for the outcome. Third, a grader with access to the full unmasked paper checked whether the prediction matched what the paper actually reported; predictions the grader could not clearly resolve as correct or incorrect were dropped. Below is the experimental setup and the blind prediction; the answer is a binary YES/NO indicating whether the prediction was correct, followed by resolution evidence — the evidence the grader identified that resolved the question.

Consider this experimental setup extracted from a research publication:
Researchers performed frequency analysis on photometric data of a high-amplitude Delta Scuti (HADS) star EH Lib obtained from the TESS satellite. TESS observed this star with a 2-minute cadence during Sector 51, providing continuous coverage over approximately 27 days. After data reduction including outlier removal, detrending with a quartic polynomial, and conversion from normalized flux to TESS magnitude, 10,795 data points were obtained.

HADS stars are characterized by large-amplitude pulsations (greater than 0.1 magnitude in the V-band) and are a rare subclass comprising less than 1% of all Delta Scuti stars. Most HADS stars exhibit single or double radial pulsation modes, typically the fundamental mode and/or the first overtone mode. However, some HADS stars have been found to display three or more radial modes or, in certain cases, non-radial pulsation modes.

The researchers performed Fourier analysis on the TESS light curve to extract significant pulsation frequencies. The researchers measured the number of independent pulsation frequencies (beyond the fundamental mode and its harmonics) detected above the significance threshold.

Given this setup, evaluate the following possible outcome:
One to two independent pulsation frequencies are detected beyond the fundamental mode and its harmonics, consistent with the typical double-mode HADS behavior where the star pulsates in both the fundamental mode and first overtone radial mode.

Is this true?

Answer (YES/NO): NO